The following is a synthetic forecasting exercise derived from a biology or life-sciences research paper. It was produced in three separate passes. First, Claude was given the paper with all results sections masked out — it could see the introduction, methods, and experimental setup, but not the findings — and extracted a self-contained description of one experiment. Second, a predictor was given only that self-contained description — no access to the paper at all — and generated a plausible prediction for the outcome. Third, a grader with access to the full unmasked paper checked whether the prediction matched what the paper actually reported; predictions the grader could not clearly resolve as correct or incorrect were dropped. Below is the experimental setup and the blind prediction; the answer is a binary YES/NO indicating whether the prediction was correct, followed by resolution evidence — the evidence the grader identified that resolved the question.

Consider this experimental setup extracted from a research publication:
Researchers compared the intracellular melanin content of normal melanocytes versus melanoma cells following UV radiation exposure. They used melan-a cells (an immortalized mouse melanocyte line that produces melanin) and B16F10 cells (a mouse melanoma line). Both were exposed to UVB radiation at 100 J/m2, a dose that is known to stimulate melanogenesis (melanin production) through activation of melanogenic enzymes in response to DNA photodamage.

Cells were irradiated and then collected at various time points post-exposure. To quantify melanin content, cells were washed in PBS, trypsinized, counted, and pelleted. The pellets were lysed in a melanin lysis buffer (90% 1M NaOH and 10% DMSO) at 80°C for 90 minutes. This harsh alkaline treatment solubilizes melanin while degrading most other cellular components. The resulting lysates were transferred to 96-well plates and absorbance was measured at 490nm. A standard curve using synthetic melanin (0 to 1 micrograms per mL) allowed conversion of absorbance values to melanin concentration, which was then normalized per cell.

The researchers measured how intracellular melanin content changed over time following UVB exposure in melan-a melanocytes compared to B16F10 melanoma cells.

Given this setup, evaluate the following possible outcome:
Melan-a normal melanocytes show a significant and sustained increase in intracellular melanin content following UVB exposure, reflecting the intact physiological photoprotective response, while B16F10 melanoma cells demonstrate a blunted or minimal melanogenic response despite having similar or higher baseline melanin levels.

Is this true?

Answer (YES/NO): NO